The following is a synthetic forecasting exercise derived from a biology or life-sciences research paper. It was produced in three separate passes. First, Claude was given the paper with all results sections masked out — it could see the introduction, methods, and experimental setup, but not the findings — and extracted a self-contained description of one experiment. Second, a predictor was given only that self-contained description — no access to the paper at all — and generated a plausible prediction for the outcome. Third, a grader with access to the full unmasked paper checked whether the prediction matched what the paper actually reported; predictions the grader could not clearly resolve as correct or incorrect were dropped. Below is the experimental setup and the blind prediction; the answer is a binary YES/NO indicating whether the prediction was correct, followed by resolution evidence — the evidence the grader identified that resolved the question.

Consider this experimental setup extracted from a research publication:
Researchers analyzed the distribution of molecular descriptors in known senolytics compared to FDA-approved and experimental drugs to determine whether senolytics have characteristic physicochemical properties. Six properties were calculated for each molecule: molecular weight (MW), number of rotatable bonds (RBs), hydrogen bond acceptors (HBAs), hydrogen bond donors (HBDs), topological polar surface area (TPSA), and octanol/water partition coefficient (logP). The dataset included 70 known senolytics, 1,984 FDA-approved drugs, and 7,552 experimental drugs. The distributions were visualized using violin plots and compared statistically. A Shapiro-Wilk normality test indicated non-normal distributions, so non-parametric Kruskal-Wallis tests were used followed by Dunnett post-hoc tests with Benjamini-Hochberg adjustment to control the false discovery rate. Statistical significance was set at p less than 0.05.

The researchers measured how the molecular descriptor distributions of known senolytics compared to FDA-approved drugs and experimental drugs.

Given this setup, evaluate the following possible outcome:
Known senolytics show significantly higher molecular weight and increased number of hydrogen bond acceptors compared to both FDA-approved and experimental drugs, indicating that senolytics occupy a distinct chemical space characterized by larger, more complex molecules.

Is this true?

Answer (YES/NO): NO